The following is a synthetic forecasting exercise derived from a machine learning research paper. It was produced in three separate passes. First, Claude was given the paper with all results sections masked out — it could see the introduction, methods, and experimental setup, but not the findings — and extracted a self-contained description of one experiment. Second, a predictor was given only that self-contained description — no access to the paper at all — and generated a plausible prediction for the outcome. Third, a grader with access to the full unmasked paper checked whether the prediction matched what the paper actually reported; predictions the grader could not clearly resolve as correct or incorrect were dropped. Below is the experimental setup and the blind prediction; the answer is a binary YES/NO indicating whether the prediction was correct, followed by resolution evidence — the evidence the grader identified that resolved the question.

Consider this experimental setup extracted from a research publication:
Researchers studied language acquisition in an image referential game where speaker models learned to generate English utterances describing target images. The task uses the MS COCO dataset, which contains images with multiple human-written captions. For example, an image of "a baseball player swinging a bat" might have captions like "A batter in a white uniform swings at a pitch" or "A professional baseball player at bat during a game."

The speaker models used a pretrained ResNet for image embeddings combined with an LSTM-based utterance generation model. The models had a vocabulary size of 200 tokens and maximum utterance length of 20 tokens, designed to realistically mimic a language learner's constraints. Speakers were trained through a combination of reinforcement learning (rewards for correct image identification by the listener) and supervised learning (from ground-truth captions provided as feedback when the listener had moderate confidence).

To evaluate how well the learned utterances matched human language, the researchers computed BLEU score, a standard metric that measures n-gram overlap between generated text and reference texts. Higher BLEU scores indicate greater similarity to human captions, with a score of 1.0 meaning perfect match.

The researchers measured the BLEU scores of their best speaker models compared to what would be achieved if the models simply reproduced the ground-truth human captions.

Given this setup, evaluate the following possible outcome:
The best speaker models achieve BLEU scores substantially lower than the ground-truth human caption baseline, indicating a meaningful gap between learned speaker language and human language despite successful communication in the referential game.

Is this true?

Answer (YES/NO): YES